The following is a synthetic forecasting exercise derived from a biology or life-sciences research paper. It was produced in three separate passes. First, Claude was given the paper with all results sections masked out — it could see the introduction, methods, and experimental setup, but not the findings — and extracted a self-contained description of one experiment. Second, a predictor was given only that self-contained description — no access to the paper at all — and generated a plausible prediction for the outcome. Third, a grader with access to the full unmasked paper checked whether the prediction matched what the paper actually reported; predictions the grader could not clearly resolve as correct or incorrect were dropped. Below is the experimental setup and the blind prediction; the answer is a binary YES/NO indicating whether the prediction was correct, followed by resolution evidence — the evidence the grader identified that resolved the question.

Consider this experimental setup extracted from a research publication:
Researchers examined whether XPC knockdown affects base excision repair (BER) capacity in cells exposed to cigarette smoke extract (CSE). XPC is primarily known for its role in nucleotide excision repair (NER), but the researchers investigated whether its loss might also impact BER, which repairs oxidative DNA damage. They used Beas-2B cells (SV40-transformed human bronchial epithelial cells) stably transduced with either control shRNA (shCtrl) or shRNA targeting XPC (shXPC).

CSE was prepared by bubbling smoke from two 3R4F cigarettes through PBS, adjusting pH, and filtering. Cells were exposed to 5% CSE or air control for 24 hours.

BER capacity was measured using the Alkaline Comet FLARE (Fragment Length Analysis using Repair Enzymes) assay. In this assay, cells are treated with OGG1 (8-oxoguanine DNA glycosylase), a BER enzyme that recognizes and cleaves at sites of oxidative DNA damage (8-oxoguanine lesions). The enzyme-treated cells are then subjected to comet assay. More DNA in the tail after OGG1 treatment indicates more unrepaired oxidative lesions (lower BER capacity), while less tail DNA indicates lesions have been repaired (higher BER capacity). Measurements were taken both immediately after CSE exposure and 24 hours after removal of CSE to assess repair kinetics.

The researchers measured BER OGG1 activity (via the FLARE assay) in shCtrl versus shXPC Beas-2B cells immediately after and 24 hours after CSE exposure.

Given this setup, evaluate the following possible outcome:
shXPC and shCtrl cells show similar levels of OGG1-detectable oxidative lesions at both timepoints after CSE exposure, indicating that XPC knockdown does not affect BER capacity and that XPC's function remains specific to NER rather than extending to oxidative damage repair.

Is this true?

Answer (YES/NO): NO